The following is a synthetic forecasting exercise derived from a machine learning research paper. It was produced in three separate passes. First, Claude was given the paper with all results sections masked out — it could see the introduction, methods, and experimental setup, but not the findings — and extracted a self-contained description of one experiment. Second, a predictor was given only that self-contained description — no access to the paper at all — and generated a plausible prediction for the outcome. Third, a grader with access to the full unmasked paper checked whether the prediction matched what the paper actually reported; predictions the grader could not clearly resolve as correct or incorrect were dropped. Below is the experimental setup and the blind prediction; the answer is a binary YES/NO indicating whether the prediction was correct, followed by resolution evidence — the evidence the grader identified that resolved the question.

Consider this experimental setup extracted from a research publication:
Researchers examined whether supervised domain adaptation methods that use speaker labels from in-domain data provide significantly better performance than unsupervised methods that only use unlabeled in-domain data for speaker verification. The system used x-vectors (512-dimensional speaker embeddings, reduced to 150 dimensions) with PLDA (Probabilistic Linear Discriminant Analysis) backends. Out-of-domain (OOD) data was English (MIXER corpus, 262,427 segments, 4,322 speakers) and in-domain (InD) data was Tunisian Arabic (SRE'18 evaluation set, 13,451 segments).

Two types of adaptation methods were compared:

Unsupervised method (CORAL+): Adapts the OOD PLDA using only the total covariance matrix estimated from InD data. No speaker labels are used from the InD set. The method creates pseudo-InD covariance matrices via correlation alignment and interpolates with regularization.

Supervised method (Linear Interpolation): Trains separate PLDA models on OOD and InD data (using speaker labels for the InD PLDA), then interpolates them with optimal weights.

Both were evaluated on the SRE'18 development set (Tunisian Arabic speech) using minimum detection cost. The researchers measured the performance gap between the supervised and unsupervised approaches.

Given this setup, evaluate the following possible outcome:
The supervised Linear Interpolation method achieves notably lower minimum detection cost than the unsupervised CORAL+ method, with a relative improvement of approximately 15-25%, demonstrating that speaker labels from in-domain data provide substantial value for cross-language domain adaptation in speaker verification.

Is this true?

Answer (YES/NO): NO